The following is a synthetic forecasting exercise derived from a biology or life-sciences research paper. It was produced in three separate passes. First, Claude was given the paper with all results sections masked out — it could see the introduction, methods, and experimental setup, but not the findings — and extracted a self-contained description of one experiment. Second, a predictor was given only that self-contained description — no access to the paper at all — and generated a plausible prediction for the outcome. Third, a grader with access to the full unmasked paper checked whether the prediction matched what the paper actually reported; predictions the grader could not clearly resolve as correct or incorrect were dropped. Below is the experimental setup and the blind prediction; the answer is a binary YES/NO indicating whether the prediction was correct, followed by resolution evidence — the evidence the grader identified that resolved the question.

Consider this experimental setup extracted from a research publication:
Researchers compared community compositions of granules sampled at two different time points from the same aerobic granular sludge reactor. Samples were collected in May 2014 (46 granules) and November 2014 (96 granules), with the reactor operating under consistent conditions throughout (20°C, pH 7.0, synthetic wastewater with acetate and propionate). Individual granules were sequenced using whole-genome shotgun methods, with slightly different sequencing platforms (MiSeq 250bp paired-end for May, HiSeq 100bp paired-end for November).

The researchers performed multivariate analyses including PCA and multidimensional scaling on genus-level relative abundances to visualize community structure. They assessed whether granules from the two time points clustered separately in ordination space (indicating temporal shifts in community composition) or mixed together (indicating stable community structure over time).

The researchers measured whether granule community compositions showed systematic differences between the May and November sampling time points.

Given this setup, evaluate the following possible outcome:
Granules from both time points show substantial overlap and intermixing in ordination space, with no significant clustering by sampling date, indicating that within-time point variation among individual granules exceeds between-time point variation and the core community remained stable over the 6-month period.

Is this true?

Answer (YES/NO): NO